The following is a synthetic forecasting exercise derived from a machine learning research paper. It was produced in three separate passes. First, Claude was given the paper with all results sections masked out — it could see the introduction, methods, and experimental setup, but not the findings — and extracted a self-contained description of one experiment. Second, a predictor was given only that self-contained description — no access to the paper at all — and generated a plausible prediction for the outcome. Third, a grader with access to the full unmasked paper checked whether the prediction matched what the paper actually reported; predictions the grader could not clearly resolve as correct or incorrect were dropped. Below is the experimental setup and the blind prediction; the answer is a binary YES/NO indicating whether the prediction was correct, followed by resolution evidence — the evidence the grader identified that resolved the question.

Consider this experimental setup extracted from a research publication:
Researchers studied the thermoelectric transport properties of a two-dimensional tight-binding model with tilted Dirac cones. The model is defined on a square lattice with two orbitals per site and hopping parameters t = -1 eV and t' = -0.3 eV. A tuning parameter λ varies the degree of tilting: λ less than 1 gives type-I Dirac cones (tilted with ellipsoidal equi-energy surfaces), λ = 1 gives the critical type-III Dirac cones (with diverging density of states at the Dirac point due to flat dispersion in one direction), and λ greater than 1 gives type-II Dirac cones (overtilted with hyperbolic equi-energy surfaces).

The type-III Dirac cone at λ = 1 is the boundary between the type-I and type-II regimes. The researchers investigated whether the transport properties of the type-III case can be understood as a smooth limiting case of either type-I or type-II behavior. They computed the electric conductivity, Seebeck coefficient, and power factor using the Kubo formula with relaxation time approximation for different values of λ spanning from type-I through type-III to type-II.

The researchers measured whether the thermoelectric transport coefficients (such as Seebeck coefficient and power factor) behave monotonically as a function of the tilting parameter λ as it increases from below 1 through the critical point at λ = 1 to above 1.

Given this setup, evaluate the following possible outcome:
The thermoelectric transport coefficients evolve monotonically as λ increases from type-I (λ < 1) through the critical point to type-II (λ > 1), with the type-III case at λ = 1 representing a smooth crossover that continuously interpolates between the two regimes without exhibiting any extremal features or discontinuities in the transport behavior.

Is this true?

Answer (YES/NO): NO